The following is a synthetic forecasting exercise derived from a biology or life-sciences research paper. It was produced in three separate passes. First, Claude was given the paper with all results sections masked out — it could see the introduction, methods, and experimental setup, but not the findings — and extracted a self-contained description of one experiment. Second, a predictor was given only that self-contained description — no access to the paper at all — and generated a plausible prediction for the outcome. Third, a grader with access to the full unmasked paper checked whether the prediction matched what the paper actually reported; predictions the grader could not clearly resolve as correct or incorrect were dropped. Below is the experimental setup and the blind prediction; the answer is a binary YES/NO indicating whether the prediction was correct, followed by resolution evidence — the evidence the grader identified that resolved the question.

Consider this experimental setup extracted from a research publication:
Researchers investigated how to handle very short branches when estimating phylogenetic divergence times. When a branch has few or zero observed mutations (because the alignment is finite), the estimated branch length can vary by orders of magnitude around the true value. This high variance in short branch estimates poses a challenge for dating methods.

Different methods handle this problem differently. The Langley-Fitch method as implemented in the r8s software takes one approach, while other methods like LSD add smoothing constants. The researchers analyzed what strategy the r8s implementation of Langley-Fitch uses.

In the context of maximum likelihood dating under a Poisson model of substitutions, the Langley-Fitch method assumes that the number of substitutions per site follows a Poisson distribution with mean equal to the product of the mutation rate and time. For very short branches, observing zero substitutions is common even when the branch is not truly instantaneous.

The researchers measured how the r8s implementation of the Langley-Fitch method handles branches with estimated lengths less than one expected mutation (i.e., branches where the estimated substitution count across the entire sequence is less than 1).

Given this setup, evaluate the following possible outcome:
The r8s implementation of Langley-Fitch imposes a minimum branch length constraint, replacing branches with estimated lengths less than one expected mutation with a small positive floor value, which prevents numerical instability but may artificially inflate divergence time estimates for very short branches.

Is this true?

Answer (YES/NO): NO